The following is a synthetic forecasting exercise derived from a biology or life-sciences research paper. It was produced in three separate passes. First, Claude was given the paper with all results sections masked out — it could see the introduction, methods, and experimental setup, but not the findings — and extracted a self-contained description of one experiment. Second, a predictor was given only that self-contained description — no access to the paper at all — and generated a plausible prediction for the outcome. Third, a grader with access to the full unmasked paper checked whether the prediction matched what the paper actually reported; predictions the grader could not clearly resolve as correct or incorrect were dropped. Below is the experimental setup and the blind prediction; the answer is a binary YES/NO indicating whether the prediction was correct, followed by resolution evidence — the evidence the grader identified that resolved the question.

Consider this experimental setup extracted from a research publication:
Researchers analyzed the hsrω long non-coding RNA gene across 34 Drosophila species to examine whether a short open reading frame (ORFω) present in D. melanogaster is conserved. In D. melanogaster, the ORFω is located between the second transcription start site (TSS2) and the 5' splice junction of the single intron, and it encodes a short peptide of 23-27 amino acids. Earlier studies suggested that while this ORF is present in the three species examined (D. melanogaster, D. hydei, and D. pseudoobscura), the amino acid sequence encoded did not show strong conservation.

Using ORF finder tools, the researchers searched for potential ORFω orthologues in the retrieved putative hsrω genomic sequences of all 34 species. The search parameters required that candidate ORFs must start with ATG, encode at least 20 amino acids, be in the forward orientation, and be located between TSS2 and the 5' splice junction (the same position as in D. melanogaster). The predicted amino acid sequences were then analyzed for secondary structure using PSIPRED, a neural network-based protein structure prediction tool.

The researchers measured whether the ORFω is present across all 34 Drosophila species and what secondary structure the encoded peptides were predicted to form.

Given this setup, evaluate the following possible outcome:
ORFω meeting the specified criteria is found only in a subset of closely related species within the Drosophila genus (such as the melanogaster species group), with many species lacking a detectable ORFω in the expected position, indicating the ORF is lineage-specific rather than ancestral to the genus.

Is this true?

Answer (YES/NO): NO